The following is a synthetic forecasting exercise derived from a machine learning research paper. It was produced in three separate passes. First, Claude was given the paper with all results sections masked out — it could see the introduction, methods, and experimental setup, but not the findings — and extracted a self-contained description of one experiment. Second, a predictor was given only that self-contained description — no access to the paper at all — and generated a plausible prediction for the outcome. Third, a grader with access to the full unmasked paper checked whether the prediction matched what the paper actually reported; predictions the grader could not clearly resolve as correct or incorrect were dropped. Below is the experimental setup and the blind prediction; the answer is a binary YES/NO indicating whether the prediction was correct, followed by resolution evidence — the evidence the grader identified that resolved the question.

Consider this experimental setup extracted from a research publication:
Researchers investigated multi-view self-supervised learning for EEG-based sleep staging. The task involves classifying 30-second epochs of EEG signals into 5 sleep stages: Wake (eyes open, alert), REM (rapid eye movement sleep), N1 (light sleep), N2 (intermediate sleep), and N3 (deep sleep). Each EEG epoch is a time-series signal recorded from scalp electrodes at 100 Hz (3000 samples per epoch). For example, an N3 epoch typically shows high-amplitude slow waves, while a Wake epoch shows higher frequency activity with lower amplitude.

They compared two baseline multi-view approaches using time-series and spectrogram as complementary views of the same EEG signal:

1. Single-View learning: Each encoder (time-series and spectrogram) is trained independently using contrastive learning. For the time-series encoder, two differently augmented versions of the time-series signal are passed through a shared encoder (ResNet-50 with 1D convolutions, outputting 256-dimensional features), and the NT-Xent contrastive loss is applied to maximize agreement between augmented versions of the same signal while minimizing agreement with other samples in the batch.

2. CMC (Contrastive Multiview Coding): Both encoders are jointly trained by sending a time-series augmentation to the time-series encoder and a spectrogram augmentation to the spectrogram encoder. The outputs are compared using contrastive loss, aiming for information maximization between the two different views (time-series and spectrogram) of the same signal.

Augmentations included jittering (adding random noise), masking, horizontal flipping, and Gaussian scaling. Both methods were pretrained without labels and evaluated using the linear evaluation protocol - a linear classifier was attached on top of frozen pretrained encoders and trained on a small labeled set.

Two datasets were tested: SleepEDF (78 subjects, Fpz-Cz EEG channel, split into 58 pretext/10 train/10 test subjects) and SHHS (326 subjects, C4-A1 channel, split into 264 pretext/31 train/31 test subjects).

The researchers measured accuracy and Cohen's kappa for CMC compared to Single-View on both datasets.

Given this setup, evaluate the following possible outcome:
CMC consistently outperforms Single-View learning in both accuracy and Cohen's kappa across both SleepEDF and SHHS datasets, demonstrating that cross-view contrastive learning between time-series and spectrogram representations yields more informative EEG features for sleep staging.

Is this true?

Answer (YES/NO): NO